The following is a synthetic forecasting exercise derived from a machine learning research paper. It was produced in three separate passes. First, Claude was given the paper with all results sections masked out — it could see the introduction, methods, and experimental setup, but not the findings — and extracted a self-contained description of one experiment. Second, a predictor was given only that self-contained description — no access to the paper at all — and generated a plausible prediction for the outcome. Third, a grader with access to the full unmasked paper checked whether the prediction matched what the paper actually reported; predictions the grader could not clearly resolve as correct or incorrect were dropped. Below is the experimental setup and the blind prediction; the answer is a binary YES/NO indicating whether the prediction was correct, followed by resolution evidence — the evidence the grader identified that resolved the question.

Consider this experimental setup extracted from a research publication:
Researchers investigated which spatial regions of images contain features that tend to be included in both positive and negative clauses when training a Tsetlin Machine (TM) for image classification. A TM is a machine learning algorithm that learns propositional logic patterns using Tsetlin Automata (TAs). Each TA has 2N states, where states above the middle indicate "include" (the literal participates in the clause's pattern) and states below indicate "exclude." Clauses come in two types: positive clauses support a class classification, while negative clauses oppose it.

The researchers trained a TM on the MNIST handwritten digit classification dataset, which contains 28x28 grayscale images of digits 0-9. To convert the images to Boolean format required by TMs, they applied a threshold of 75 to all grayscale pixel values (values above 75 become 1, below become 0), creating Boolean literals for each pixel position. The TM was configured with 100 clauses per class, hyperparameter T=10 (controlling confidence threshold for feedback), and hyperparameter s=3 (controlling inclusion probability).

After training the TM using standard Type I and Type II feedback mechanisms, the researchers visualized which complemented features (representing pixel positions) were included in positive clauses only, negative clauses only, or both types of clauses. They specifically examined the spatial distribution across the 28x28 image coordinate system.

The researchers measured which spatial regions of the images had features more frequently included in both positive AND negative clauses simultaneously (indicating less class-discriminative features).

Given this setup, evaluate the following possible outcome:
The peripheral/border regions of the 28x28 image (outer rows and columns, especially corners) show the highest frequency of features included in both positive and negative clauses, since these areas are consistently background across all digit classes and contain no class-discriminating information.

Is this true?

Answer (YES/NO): YES